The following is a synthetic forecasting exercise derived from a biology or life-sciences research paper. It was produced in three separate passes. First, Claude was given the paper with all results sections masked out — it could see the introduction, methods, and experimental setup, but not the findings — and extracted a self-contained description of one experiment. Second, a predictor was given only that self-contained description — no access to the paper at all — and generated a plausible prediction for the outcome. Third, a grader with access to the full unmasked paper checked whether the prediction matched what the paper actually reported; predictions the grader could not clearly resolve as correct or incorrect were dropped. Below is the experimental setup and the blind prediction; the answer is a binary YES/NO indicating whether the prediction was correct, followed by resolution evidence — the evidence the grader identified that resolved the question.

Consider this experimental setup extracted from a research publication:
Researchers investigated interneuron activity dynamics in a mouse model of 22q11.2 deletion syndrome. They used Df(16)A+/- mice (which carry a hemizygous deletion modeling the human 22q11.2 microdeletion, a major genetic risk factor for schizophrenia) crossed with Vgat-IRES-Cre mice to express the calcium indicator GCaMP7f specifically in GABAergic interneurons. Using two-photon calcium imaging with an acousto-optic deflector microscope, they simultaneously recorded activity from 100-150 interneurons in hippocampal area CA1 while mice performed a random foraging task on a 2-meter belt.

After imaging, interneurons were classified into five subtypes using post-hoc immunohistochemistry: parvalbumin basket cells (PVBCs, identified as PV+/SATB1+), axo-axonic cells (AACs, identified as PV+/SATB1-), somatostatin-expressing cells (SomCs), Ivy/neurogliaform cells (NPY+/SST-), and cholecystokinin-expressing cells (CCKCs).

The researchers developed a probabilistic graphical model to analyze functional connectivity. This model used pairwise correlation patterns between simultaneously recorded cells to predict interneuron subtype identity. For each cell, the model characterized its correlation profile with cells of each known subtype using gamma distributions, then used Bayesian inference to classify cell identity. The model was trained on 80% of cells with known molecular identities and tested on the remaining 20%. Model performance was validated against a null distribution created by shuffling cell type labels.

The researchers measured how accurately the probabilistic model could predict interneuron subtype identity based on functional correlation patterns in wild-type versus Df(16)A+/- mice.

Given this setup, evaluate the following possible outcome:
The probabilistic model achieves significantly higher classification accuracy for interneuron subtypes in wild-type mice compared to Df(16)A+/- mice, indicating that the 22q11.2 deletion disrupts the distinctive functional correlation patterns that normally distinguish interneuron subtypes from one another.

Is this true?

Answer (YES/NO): NO